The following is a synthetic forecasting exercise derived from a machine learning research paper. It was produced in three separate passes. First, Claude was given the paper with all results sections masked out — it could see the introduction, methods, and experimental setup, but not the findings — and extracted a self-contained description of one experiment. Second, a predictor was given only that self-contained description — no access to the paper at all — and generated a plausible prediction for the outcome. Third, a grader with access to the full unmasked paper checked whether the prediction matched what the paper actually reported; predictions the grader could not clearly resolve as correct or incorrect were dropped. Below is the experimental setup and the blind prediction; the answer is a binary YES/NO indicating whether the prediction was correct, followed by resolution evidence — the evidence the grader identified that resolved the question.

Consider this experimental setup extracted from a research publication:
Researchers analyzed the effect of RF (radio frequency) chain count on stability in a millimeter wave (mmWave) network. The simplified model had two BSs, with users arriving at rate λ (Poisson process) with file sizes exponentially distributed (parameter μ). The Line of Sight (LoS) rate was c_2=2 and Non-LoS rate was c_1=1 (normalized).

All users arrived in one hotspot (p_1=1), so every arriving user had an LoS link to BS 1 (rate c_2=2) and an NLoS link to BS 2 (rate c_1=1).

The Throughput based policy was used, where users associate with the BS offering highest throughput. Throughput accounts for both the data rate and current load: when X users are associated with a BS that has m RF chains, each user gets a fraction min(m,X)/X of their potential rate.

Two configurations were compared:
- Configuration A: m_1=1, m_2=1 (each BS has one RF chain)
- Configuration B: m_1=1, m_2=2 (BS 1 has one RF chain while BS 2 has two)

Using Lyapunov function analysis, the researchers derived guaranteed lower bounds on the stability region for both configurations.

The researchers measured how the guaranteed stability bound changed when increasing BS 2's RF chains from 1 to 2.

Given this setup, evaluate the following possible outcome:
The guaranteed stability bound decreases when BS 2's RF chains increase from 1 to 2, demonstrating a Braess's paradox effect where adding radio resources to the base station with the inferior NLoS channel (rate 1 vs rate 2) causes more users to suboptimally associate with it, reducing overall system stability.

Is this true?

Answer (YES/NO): NO